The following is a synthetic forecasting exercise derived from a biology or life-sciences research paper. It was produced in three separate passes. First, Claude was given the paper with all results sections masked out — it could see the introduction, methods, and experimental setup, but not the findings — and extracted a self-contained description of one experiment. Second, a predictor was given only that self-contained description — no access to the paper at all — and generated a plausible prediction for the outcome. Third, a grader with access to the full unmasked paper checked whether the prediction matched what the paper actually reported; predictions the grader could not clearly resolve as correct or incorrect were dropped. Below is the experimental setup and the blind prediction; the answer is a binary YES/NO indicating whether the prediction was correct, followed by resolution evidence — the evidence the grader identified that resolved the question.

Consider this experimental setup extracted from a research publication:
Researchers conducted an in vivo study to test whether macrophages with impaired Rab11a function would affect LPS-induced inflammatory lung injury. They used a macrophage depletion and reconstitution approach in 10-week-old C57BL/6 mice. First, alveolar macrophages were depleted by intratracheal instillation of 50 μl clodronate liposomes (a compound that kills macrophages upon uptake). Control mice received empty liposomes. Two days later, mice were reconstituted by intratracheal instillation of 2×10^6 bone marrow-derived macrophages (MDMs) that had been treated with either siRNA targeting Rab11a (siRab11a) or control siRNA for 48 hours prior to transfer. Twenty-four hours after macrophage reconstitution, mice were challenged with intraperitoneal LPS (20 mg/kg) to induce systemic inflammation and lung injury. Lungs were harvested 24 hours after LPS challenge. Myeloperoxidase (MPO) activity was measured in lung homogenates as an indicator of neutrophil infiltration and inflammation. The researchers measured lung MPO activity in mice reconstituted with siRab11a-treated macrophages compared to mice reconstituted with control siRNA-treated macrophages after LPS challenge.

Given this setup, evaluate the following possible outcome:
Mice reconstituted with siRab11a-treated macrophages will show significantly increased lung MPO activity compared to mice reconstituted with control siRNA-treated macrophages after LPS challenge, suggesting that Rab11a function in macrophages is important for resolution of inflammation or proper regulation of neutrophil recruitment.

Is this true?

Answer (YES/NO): NO